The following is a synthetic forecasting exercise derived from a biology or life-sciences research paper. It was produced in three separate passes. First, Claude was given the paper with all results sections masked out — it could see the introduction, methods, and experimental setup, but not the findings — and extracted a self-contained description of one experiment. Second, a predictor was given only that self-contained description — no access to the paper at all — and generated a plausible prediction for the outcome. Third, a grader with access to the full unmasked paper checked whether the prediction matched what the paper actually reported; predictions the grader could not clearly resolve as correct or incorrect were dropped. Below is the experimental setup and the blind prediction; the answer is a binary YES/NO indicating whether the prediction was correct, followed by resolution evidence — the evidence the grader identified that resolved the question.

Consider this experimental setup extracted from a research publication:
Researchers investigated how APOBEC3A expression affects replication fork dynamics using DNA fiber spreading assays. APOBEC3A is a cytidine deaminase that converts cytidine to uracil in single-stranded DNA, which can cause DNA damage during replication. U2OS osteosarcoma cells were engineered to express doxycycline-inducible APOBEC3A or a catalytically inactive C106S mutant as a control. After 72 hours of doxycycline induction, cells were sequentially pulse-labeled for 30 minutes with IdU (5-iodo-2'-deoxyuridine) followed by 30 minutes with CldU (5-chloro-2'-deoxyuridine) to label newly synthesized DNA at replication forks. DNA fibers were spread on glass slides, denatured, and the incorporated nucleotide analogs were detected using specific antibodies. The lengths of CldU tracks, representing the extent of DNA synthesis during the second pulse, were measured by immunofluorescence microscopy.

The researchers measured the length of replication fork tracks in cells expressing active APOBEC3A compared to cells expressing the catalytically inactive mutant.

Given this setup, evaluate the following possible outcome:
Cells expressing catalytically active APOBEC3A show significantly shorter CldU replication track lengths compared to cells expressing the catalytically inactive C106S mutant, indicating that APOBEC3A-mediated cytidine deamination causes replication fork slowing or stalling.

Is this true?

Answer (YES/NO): NO